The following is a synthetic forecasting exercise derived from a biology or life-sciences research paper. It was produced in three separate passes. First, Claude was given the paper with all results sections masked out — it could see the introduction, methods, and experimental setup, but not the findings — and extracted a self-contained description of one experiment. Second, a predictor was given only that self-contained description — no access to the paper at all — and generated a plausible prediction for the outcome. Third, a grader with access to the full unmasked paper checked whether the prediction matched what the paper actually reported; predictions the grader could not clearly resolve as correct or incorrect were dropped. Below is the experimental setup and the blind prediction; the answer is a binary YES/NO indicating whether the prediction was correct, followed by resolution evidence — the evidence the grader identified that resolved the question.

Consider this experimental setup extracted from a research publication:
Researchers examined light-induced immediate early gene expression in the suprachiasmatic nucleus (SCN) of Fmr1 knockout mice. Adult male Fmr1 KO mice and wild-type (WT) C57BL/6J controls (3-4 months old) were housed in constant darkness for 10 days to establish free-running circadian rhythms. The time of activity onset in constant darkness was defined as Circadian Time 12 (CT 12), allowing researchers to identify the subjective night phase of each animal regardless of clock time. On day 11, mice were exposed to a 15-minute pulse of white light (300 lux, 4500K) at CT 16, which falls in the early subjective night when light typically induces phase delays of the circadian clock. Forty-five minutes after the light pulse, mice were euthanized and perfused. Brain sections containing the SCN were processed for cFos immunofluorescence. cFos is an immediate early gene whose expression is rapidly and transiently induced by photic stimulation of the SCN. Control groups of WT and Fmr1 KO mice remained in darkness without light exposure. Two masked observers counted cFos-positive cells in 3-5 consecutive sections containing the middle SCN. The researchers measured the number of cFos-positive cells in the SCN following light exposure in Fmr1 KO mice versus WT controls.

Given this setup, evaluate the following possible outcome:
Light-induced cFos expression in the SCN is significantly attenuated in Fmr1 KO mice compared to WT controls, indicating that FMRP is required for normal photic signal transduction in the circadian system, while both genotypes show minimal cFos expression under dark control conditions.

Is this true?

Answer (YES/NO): YES